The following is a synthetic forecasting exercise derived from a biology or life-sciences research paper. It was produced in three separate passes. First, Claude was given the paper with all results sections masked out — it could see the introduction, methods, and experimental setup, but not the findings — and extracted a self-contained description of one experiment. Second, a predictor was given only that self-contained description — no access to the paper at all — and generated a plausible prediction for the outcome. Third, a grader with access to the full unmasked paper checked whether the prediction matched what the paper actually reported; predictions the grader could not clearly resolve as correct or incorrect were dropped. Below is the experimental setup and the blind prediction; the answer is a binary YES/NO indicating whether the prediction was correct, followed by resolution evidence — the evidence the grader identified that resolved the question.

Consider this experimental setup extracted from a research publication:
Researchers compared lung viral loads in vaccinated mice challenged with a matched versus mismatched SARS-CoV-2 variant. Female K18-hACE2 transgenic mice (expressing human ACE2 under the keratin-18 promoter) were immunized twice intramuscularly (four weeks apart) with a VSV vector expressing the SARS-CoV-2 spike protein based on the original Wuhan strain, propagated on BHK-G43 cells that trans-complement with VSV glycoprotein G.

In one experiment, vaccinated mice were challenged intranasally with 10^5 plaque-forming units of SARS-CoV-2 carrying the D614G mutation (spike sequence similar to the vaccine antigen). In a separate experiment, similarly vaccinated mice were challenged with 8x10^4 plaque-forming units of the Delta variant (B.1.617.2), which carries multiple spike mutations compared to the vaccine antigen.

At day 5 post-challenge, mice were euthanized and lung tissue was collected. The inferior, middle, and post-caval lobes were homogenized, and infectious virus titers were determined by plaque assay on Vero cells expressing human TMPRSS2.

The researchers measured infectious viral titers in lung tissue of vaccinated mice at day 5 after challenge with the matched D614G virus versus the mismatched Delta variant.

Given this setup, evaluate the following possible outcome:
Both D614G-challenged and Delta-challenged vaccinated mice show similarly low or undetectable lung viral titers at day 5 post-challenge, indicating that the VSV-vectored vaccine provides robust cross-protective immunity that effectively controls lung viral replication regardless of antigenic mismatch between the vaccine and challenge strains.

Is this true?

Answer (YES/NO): YES